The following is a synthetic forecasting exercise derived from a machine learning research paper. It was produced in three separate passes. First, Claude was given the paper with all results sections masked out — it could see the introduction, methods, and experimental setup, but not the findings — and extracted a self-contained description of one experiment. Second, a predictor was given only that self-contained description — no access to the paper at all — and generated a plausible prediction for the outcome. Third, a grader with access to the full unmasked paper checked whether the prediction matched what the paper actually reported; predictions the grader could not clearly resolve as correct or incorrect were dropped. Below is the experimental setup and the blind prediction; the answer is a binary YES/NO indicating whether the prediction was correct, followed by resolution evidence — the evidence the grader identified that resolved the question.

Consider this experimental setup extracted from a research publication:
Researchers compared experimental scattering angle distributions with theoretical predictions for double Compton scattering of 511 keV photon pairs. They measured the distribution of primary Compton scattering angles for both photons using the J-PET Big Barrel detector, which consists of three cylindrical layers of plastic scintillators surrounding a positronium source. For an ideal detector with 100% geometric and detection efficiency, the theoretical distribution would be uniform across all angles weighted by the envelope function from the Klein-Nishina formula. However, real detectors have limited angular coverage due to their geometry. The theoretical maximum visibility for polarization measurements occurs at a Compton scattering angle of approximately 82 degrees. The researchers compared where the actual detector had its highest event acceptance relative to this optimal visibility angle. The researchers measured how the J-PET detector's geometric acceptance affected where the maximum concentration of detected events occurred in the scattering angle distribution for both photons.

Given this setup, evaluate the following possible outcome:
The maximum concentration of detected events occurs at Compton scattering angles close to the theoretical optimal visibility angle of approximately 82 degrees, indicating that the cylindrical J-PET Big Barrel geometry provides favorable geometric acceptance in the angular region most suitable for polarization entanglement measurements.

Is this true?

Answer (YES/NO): NO